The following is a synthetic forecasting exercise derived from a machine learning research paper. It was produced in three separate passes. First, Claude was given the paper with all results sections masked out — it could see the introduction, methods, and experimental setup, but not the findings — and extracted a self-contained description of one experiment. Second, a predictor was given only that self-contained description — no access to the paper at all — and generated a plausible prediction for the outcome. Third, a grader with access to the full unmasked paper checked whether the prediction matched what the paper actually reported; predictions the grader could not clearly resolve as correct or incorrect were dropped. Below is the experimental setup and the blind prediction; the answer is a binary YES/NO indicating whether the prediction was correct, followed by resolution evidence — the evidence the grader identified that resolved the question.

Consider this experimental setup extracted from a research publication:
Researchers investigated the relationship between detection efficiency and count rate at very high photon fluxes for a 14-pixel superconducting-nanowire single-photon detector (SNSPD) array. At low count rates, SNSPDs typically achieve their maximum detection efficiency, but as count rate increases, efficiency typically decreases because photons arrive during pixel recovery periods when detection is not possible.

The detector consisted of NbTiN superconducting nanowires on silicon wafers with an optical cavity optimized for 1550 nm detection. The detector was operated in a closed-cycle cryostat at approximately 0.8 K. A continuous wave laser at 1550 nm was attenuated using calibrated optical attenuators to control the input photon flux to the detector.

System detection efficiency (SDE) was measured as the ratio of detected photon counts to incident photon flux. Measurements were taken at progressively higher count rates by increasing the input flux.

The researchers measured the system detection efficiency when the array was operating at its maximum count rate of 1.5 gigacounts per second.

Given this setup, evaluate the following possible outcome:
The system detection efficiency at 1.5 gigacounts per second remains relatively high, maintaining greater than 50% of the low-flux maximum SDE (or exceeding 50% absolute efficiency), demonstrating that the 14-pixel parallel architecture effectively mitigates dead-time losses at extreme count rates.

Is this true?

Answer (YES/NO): NO